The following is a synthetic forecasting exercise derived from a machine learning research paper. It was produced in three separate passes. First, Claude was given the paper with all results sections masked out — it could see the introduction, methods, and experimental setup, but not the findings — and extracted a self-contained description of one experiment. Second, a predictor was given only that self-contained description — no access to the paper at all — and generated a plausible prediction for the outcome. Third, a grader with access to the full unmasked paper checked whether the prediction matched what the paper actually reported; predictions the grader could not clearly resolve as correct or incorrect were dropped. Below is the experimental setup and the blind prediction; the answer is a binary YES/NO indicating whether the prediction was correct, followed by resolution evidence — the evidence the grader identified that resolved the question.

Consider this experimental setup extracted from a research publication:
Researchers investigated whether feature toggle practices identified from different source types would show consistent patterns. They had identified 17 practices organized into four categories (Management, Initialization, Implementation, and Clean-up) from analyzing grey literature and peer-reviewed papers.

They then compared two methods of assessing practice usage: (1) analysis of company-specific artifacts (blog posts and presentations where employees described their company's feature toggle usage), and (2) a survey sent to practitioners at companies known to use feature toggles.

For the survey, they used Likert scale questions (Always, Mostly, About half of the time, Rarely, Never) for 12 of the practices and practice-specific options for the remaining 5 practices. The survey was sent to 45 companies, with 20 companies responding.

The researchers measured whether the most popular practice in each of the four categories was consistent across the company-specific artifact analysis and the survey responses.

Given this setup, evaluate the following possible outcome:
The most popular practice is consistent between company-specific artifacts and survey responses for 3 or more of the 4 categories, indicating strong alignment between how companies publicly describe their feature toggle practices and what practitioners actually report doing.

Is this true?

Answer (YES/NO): YES